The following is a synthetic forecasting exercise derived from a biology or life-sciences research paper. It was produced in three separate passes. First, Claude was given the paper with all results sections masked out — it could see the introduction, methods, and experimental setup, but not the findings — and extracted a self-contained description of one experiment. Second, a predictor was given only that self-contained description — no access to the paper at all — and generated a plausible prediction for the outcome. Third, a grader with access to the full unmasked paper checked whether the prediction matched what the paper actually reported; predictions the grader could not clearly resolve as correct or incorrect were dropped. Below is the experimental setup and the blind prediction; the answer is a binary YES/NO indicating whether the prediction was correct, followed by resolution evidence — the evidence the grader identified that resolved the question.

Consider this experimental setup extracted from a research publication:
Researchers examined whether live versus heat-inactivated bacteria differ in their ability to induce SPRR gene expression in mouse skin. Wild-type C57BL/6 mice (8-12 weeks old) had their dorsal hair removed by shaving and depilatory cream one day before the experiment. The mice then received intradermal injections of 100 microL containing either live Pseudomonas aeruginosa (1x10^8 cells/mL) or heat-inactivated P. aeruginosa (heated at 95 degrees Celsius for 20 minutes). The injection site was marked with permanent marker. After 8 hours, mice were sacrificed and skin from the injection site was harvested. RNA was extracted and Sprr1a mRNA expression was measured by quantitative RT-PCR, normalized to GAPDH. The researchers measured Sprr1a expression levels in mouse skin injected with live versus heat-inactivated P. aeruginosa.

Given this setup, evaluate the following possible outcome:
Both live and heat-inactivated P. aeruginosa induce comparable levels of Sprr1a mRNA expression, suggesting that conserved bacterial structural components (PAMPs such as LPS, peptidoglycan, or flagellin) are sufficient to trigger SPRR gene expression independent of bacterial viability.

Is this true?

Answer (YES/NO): YES